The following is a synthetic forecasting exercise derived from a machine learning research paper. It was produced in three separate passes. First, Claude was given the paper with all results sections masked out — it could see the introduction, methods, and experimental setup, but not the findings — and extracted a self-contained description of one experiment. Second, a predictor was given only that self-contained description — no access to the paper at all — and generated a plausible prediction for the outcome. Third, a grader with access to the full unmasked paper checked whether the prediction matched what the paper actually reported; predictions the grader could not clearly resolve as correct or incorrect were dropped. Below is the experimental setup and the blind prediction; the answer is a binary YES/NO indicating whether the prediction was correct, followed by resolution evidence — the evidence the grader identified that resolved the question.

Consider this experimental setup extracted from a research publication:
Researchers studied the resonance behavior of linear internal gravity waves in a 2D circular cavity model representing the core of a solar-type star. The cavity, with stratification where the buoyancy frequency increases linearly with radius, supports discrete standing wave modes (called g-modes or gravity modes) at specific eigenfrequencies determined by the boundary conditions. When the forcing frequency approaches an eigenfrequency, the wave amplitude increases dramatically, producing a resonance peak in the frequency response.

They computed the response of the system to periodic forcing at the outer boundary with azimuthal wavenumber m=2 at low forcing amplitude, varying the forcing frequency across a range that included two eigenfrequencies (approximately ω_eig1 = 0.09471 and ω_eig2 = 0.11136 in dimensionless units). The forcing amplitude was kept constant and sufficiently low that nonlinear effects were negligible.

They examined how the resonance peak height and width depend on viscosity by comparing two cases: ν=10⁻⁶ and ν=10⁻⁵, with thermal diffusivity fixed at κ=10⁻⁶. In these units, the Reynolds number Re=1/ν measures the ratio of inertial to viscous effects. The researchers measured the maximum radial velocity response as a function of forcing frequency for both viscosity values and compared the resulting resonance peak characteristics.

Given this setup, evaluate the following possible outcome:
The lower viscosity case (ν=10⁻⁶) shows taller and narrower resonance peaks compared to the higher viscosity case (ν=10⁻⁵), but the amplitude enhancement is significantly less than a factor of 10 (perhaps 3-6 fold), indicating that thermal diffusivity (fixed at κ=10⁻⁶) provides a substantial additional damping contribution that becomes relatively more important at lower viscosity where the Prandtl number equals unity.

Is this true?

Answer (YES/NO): YES